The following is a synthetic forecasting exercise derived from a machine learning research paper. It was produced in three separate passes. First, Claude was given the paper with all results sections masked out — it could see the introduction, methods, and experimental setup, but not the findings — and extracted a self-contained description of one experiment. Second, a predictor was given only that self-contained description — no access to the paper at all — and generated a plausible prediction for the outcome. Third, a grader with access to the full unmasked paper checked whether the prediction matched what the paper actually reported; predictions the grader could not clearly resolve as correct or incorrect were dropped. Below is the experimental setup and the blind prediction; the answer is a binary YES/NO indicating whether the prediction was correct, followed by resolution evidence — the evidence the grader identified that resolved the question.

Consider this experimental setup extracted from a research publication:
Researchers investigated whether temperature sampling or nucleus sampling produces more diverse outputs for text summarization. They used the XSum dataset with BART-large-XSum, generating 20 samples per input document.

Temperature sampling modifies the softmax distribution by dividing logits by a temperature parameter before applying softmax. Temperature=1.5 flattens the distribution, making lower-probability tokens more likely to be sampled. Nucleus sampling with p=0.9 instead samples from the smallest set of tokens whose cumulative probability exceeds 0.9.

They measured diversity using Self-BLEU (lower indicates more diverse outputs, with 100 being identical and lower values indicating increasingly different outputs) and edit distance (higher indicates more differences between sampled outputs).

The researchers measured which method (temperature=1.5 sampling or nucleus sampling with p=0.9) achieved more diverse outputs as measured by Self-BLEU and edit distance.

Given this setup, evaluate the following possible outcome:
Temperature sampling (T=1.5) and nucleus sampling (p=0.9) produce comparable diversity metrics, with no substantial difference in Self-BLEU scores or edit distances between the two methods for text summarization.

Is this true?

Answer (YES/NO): YES